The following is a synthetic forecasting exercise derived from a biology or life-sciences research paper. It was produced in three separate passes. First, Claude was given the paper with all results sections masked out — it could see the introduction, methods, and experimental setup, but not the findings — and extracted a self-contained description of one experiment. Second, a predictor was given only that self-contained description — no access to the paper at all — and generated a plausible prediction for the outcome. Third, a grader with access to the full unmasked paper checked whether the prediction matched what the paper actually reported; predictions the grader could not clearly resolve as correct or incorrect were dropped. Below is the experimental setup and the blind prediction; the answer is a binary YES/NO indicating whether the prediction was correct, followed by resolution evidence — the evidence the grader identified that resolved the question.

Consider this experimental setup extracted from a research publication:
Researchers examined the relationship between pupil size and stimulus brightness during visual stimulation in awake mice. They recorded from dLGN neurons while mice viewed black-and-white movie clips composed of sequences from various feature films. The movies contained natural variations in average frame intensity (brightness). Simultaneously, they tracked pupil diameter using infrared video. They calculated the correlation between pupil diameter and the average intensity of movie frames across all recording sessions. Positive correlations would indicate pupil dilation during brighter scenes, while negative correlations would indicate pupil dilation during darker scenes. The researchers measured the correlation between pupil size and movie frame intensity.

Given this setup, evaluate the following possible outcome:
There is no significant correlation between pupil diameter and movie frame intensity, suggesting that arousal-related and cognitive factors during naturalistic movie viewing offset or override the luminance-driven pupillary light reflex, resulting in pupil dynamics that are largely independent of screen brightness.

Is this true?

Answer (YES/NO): NO